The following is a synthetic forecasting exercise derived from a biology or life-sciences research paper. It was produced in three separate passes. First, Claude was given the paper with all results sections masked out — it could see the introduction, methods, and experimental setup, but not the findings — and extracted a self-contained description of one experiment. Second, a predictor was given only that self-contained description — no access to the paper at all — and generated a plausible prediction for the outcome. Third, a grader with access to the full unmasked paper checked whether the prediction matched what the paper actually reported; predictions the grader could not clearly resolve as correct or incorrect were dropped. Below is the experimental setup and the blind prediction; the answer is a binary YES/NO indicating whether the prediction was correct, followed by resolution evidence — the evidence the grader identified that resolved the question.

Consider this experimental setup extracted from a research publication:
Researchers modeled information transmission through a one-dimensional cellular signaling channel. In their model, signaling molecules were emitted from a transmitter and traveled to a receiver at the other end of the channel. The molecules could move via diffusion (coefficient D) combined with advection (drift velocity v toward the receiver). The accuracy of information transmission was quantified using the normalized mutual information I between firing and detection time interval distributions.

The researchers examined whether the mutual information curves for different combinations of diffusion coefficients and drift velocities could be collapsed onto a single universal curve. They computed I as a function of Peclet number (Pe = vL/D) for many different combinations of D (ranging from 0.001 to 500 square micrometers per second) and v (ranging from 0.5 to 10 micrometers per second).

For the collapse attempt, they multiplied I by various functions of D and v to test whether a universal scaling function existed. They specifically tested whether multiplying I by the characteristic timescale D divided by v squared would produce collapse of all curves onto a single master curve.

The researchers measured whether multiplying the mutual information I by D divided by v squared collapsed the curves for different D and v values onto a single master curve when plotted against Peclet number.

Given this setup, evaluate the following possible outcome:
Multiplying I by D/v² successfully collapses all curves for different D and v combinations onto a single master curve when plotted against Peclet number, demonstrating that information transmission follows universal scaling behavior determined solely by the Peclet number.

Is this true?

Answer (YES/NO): YES